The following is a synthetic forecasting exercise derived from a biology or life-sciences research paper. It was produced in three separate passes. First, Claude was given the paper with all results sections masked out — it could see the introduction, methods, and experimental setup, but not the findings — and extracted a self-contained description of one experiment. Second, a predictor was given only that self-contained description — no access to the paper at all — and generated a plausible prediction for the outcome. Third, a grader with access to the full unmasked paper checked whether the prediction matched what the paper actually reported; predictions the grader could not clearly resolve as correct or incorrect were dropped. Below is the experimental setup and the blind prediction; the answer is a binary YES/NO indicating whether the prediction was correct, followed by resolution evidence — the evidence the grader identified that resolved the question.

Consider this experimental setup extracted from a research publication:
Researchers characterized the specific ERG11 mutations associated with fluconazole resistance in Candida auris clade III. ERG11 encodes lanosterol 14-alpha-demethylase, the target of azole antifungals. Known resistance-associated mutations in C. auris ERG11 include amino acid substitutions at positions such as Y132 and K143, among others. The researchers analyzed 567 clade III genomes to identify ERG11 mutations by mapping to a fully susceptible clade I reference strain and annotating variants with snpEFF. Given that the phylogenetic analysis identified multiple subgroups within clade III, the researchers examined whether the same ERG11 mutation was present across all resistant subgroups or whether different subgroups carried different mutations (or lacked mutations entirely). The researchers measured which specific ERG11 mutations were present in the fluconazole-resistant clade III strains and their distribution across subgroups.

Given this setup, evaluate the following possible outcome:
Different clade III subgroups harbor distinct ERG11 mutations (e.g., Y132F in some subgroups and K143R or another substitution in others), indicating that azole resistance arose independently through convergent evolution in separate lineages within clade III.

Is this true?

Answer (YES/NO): NO